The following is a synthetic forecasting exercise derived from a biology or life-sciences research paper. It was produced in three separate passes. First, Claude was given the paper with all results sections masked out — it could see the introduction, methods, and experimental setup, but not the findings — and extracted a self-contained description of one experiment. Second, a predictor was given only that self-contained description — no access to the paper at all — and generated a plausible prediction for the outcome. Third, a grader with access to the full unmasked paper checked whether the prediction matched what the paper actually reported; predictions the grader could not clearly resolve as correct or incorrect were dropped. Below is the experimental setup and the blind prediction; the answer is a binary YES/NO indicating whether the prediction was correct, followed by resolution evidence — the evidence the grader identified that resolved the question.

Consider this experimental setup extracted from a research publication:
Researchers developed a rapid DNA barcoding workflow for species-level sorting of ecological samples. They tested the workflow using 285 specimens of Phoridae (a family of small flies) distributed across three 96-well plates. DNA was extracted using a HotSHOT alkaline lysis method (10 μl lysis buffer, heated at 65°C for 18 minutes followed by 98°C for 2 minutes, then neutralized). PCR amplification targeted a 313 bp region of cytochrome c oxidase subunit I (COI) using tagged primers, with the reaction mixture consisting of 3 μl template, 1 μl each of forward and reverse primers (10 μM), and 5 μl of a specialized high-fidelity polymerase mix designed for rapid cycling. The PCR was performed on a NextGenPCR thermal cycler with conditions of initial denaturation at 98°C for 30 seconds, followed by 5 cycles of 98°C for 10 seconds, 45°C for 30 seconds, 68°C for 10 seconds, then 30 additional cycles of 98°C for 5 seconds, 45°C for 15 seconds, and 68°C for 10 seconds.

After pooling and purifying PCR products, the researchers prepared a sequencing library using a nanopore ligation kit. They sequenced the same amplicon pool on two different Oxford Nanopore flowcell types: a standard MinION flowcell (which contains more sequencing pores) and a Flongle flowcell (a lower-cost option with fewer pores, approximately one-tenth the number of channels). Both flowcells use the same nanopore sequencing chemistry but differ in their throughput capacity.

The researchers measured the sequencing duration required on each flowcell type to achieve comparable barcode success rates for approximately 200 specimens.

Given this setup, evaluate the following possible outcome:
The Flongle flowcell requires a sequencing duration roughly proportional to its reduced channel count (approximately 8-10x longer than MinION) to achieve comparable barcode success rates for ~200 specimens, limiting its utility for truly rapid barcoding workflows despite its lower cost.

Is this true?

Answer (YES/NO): YES